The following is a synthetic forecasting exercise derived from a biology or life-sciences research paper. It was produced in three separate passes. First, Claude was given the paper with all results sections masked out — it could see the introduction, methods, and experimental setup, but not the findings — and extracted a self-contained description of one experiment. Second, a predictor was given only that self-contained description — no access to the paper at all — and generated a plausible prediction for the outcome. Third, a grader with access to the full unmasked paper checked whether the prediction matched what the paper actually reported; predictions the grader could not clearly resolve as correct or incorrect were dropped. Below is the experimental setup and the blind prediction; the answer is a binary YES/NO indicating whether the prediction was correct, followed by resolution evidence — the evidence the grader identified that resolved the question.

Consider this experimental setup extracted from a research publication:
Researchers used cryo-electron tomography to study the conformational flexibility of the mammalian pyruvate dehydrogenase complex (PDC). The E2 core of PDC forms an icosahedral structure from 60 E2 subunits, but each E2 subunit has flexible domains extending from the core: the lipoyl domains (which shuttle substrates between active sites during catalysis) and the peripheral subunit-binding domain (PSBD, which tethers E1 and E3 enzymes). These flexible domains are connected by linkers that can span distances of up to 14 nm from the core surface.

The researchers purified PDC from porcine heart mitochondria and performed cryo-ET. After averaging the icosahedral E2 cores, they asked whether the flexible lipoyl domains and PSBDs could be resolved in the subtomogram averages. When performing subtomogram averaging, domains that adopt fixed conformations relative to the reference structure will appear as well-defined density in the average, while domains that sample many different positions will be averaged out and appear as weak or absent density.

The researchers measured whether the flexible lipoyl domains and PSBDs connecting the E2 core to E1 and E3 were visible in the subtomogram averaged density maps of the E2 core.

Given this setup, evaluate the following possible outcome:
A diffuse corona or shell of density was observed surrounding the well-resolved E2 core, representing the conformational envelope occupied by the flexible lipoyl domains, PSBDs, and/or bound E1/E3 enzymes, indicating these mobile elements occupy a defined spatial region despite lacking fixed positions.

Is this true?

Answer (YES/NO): NO